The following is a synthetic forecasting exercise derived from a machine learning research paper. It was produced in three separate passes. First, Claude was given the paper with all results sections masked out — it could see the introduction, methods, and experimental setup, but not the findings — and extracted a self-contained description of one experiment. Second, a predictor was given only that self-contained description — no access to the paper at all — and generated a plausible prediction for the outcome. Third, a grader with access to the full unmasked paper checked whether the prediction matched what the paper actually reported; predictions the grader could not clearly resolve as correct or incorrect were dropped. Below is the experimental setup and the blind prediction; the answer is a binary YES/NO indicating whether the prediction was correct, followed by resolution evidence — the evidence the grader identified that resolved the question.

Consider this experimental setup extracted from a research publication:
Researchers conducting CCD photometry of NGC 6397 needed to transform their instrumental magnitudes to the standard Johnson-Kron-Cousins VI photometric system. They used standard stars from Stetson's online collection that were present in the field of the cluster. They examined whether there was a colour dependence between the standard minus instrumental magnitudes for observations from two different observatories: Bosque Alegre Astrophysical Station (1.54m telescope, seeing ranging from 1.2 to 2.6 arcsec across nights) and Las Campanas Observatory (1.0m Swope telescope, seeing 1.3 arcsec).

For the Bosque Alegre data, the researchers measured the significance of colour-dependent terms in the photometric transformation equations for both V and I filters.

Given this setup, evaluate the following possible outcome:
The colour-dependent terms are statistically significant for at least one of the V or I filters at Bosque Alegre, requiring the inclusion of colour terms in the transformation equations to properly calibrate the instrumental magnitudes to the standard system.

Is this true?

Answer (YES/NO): NO